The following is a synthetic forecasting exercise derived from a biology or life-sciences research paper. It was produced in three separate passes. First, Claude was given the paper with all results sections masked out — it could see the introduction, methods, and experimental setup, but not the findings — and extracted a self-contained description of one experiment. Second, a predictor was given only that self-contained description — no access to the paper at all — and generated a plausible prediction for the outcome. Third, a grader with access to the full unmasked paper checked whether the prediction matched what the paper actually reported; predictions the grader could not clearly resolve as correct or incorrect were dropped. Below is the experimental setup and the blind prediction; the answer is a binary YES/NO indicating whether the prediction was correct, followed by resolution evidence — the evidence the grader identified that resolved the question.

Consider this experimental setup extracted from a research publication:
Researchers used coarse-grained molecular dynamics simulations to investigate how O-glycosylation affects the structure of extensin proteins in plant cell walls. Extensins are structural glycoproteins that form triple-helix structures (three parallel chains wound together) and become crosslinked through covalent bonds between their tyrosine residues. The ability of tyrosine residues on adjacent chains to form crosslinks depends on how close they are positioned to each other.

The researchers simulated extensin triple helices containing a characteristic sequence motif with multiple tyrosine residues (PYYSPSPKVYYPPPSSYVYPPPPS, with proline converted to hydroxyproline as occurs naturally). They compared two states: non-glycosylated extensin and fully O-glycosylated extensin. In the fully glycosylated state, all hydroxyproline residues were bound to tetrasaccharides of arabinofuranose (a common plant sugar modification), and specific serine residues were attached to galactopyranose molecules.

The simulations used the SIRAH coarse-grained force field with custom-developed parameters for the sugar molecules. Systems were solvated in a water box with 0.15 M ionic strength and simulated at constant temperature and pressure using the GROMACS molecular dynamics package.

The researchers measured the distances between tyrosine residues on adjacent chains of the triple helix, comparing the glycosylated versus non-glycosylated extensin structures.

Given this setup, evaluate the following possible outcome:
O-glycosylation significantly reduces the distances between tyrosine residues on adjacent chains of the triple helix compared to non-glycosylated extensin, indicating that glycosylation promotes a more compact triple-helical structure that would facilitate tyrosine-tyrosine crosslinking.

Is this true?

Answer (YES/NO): NO